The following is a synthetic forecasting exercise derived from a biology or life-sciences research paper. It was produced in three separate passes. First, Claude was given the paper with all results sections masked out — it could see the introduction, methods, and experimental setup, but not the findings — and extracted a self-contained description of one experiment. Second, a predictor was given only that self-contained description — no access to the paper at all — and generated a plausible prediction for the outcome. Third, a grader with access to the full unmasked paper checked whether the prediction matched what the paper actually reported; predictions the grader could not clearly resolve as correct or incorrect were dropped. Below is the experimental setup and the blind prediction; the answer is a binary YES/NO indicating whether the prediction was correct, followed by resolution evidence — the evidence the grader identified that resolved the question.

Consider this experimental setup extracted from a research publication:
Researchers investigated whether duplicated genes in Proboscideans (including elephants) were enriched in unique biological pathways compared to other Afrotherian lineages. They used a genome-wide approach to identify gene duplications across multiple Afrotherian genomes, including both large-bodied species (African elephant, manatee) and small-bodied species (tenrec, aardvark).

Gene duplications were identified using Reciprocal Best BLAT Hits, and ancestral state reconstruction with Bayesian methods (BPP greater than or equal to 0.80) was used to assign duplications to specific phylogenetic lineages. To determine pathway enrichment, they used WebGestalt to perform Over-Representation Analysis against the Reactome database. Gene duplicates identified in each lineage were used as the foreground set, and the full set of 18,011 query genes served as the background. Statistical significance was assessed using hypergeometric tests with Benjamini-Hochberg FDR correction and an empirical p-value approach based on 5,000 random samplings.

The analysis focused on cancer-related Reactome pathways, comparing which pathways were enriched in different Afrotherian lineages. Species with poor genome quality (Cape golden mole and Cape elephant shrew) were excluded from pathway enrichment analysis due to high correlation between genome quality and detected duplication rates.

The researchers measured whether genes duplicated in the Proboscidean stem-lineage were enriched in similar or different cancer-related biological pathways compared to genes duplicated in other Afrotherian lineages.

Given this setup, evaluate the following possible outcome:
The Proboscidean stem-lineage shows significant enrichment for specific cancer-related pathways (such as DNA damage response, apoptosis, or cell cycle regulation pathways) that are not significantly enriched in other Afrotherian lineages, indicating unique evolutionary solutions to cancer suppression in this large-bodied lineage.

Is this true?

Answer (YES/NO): YES